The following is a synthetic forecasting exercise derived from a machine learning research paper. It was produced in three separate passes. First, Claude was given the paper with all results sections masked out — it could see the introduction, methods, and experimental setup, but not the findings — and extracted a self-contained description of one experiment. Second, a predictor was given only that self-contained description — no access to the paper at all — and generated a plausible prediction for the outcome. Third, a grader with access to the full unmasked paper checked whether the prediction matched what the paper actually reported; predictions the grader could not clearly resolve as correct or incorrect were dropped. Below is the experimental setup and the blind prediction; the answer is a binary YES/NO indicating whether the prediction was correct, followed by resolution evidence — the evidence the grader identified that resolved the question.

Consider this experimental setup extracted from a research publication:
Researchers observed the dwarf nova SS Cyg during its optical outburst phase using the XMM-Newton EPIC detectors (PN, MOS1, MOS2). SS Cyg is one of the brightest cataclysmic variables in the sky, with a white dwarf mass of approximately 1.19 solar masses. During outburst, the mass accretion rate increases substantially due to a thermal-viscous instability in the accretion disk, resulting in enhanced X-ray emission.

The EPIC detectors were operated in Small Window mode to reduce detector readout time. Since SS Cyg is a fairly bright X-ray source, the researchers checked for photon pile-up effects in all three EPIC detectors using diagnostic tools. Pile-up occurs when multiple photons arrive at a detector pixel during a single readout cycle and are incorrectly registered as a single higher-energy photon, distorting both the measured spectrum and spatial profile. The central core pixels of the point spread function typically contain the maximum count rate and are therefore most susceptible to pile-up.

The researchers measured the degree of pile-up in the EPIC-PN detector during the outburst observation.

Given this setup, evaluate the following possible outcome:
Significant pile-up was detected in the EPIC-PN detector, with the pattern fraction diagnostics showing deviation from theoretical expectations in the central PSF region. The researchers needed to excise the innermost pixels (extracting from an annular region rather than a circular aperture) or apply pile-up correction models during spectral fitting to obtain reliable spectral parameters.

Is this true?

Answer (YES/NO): YES